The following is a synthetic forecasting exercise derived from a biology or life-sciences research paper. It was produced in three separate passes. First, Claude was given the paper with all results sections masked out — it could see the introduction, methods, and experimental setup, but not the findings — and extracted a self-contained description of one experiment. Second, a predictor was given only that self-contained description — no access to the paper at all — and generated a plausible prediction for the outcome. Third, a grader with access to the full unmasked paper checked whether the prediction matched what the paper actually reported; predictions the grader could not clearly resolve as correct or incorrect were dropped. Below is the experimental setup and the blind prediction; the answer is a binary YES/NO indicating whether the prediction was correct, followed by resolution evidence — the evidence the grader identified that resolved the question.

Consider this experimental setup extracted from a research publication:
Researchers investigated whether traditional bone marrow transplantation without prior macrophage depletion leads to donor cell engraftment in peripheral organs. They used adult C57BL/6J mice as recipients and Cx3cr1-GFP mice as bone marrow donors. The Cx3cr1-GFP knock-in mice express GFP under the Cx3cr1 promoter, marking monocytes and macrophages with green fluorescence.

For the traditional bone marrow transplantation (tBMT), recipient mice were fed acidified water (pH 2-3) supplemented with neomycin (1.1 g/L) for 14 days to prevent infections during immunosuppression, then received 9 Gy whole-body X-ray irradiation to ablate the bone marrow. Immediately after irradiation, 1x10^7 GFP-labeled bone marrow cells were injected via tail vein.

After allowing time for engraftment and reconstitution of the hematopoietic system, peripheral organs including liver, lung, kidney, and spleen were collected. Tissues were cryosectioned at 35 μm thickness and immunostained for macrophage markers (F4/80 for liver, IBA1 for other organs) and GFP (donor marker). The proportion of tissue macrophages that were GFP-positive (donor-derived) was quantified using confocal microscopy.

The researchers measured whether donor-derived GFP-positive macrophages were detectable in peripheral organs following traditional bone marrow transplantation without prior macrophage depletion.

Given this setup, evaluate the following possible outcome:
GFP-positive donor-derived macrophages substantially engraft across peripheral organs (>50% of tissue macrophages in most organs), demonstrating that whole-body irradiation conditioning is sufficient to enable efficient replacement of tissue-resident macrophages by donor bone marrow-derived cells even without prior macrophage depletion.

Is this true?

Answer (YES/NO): YES